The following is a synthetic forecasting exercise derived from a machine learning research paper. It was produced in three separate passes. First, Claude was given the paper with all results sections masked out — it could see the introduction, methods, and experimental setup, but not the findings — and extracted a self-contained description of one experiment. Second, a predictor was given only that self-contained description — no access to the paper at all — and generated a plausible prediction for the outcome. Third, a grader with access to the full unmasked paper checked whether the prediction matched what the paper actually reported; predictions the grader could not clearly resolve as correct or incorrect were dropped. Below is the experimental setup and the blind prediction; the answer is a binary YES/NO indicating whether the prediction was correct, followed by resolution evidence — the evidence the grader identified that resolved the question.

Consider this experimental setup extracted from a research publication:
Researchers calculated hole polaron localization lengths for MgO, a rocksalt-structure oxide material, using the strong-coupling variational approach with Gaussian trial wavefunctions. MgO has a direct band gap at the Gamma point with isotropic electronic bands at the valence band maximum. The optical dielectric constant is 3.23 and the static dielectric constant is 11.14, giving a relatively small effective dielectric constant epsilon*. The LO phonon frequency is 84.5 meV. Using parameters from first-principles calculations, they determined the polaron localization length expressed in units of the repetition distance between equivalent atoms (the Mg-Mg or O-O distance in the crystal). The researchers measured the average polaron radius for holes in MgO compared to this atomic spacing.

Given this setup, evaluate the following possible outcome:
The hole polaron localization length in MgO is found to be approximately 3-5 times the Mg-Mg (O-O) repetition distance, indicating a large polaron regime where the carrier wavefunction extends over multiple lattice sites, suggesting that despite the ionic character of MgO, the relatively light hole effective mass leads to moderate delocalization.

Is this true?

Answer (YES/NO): NO